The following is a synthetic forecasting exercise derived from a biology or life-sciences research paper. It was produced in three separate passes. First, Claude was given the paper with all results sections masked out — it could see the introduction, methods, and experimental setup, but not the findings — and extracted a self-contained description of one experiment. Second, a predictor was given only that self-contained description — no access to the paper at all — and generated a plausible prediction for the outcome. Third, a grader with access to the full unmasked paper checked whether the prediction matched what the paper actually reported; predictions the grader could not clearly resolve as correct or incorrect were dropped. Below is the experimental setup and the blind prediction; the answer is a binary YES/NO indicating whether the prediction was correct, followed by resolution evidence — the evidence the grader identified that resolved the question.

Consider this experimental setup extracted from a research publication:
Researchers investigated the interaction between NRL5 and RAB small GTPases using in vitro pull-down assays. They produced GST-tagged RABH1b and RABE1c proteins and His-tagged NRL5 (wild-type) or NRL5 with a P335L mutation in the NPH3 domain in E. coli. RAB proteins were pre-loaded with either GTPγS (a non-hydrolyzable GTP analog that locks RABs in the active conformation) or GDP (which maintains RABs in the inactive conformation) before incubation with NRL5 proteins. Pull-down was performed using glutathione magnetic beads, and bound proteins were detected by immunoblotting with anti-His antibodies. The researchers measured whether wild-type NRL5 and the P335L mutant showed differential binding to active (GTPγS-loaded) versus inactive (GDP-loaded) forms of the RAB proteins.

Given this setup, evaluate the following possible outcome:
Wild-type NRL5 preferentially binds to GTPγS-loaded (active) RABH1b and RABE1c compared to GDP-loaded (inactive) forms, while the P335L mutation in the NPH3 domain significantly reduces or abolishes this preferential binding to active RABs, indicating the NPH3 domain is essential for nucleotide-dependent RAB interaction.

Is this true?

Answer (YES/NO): YES